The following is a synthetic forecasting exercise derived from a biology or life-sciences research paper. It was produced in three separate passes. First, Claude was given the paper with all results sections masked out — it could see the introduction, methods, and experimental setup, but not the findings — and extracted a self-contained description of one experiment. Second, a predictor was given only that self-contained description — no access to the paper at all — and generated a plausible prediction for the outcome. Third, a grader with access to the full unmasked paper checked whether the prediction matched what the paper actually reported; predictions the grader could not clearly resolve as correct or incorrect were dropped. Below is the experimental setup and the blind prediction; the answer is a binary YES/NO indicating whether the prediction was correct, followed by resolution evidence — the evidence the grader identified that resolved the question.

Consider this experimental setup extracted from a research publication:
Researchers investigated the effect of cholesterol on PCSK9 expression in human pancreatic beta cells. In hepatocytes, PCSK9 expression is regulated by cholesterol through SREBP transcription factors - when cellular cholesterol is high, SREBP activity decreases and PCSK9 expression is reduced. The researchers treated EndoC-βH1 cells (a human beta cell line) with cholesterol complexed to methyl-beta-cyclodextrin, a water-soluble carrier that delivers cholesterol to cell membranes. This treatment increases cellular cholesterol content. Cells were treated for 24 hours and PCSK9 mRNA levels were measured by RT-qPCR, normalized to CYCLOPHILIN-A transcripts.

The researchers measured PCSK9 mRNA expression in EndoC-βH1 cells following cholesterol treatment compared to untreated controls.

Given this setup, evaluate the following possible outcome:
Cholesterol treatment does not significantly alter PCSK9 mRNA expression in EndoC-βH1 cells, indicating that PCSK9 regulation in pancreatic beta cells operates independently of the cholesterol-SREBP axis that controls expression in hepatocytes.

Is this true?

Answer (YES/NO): NO